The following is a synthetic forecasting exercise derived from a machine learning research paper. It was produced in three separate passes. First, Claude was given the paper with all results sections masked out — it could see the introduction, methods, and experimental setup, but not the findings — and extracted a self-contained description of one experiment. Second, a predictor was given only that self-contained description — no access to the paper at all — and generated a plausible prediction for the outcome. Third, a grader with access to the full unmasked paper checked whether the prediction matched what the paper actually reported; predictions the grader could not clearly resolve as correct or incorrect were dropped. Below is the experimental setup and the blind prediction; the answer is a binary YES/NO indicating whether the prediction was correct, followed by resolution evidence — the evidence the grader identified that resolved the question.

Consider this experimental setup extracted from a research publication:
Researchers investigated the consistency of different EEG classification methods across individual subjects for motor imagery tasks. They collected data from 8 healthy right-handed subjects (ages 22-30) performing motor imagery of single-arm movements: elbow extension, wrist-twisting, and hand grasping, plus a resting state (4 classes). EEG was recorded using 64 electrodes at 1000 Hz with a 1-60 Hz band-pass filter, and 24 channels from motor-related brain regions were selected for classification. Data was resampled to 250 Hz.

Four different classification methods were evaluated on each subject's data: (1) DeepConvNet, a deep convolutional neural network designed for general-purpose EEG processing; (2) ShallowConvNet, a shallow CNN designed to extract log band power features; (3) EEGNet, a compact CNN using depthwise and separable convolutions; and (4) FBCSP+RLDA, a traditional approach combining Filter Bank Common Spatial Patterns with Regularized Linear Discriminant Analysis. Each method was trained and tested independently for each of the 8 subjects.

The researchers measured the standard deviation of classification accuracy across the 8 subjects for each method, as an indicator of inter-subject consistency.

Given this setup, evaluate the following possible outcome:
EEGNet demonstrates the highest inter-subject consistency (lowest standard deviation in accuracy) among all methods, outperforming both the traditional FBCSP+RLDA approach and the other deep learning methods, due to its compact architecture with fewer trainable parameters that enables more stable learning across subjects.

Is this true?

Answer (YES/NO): NO